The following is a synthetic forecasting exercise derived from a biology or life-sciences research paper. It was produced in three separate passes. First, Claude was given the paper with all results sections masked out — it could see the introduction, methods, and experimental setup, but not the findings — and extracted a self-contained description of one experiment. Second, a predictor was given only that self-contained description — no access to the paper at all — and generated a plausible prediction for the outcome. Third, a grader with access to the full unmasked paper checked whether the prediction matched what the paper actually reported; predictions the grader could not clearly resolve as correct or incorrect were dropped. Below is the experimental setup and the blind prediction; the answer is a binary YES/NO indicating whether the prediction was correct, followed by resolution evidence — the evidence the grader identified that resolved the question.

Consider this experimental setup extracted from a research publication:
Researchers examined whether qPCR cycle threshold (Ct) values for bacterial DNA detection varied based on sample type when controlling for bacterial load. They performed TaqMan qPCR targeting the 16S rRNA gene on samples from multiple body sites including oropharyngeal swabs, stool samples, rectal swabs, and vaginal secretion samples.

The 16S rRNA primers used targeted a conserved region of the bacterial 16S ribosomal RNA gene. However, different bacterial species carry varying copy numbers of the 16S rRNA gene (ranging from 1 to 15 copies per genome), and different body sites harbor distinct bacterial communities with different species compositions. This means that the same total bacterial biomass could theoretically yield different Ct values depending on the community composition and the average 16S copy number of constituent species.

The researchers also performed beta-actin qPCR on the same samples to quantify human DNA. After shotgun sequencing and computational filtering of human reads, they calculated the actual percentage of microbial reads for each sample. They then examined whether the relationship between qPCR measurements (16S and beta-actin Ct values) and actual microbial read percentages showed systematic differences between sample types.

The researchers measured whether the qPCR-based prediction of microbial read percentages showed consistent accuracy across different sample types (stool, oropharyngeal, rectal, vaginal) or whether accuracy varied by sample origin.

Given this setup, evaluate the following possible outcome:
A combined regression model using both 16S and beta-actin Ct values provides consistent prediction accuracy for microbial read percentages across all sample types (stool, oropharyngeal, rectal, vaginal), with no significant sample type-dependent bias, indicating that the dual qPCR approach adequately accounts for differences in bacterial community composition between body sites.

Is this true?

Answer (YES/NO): YES